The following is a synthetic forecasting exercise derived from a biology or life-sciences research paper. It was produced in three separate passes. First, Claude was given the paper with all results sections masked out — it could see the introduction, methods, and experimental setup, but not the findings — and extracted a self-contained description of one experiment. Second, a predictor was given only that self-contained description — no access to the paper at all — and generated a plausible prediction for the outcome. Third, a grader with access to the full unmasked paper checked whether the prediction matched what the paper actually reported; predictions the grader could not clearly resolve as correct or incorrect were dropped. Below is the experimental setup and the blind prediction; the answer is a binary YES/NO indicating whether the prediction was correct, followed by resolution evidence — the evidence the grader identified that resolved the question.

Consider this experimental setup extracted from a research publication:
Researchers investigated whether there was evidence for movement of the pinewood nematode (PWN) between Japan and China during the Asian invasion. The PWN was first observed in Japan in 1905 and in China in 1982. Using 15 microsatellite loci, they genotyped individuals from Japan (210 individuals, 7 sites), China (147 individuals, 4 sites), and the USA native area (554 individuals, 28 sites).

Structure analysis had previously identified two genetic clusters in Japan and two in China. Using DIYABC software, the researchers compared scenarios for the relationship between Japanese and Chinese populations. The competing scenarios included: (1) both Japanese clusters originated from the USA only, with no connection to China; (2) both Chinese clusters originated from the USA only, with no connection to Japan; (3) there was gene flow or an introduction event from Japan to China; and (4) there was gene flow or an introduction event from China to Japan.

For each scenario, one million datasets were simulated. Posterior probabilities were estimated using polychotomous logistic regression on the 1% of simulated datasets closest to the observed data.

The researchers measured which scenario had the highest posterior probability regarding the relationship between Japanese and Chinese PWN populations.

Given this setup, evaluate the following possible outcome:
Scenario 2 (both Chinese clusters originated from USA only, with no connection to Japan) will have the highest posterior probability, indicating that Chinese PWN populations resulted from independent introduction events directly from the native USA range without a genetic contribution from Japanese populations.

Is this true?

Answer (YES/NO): NO